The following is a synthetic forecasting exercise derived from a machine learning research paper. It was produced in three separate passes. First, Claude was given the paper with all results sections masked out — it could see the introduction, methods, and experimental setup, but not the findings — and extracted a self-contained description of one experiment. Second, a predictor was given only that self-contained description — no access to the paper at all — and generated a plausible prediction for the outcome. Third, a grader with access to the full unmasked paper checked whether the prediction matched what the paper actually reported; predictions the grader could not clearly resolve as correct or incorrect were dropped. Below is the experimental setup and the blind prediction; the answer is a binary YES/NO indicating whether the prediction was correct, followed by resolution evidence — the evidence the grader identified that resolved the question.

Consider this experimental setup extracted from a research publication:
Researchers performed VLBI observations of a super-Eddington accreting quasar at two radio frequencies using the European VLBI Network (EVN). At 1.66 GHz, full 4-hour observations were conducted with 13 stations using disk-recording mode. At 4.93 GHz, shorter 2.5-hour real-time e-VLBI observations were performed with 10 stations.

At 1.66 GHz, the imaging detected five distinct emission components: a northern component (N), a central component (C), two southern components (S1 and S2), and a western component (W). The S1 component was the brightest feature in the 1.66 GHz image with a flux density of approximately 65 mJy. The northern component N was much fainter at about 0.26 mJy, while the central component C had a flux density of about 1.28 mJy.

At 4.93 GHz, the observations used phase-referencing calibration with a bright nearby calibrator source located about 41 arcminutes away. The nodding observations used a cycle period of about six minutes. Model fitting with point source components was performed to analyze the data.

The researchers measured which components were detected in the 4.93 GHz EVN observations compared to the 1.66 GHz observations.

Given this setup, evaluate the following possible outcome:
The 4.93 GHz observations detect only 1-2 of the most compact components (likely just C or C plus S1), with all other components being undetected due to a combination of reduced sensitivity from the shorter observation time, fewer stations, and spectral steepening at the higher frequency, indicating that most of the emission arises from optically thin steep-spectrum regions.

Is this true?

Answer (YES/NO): NO